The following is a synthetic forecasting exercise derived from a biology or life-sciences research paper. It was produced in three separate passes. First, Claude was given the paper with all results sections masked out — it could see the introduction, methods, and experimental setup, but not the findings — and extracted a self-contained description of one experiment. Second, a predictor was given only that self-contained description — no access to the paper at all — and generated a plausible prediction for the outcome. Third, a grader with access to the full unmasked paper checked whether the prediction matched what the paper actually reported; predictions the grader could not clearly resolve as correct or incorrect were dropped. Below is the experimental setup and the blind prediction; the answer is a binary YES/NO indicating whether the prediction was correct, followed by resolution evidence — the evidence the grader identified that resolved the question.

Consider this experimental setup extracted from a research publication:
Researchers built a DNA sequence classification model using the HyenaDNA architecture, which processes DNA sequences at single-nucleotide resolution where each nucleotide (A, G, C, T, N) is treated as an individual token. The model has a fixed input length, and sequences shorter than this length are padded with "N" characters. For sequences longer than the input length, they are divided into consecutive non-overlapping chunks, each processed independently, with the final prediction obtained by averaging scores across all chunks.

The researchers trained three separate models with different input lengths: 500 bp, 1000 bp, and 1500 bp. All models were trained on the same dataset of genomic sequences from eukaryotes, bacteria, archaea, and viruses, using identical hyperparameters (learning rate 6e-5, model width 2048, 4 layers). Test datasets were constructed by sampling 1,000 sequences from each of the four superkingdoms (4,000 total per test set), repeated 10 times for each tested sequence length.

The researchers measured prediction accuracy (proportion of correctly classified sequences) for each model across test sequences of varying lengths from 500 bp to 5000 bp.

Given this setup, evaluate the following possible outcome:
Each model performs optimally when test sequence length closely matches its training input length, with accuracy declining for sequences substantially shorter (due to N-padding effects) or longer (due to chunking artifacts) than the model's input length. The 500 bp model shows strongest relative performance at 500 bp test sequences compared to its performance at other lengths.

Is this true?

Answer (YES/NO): NO